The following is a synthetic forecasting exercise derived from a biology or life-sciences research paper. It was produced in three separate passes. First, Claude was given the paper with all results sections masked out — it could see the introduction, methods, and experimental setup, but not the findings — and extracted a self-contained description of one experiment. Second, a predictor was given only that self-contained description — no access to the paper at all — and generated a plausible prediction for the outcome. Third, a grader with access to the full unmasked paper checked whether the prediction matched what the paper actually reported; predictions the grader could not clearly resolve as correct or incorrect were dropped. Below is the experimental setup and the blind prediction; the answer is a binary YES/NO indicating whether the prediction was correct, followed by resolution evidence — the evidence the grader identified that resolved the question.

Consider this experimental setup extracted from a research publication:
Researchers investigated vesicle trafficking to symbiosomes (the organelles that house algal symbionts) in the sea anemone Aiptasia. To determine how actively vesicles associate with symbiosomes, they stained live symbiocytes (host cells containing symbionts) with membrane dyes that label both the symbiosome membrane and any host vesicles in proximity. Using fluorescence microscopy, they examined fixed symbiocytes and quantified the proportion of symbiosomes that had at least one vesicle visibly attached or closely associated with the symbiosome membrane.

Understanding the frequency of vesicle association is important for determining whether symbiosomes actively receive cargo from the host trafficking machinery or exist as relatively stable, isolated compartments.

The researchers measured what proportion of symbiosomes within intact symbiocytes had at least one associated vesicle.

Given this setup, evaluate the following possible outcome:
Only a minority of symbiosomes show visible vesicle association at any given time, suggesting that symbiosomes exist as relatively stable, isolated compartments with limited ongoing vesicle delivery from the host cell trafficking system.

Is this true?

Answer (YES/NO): NO